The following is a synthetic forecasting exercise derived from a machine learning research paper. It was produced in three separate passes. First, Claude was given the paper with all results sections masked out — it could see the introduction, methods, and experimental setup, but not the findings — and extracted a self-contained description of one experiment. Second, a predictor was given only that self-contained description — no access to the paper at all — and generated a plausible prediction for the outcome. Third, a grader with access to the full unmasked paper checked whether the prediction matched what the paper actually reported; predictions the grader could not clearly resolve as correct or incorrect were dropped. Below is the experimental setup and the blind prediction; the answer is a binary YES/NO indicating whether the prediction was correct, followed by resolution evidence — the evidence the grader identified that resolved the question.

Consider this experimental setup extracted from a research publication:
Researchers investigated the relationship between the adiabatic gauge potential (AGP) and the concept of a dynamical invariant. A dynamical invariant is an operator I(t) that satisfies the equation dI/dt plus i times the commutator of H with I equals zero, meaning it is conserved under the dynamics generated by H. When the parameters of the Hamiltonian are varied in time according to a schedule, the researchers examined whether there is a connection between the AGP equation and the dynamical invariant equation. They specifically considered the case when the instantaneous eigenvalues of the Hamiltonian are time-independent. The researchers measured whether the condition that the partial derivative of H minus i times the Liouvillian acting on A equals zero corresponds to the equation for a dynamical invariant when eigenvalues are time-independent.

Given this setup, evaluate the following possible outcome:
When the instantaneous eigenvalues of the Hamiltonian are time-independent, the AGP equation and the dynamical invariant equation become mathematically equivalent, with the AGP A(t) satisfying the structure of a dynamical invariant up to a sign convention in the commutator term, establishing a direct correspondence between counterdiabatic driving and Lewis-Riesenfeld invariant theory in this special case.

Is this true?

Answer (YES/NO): YES